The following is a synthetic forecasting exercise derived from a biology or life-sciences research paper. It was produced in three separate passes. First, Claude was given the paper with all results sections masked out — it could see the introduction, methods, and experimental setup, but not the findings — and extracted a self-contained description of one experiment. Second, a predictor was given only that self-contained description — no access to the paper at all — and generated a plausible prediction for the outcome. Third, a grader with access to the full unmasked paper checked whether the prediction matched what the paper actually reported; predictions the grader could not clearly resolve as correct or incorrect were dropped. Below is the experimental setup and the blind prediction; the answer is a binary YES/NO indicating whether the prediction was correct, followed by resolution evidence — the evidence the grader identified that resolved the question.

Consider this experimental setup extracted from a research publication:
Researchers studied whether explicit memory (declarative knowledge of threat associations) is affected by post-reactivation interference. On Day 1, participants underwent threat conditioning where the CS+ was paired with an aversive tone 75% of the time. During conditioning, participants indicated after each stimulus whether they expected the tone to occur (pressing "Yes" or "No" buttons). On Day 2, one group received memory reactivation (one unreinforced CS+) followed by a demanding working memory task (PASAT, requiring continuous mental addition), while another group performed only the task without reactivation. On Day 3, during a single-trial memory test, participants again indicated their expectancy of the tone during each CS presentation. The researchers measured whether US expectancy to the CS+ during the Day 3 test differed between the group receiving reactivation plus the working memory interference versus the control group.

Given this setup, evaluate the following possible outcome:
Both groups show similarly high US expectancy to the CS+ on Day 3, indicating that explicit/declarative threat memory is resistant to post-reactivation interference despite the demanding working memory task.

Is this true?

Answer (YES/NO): YES